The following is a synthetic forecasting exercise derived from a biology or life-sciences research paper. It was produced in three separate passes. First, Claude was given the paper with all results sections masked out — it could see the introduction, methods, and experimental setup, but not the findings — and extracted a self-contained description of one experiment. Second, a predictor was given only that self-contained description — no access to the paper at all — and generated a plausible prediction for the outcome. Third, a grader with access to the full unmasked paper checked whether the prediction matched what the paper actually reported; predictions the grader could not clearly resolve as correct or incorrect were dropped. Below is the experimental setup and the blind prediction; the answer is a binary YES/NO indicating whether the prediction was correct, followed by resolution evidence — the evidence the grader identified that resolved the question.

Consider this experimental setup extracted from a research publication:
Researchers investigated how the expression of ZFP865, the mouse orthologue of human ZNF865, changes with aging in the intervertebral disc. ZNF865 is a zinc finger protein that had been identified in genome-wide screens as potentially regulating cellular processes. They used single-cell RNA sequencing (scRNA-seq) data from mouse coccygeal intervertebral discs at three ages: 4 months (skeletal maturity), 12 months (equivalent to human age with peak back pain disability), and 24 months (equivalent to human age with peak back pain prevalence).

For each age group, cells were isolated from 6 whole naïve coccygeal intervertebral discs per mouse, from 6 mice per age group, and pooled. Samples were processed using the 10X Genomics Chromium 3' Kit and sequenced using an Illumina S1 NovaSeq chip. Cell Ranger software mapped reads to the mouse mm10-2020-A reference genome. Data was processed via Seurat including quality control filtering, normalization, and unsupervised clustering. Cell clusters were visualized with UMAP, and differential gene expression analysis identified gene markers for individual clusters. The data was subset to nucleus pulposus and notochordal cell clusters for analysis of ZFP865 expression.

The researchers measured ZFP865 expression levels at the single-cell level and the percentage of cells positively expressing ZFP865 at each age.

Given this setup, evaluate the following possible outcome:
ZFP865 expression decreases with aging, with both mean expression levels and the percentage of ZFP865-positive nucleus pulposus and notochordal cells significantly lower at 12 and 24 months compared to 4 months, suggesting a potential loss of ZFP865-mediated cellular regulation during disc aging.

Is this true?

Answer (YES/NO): YES